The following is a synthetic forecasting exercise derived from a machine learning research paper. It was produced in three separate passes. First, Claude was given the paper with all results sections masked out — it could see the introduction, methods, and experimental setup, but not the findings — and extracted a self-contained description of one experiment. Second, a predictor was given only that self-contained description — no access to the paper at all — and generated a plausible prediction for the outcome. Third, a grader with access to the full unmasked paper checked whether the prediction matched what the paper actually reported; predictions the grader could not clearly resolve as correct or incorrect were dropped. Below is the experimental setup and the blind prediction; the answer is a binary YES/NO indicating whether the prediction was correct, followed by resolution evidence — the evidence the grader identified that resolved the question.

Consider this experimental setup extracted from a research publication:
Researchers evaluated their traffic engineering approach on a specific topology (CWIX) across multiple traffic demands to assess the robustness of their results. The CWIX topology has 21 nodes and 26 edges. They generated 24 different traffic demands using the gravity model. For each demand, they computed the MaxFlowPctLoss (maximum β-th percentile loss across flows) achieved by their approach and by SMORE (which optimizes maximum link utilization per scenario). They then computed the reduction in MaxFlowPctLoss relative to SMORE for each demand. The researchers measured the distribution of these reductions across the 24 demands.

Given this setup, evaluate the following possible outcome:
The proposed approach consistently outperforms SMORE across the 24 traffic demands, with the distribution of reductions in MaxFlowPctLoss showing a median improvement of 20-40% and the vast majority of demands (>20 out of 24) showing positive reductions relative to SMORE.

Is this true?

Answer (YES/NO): NO